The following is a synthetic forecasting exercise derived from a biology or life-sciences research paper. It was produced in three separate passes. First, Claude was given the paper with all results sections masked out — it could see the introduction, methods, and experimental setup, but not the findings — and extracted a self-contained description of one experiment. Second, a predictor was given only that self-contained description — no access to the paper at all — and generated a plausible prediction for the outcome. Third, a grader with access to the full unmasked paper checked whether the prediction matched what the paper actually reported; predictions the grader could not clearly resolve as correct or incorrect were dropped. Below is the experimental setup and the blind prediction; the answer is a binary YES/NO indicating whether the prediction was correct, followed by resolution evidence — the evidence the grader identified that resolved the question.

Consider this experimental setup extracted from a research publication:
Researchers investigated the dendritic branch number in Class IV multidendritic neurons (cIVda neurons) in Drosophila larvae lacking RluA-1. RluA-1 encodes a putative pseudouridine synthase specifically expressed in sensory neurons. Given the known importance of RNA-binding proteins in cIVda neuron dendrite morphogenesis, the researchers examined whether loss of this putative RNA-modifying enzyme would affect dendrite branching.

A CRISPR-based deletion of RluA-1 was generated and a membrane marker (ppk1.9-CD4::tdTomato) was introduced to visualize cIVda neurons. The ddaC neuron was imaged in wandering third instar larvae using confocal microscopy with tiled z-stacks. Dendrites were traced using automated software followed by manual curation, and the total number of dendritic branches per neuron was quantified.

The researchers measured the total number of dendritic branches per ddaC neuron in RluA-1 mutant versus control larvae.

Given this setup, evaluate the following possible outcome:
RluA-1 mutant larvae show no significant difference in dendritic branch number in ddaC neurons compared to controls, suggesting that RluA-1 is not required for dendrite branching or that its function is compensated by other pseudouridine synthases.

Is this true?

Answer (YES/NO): NO